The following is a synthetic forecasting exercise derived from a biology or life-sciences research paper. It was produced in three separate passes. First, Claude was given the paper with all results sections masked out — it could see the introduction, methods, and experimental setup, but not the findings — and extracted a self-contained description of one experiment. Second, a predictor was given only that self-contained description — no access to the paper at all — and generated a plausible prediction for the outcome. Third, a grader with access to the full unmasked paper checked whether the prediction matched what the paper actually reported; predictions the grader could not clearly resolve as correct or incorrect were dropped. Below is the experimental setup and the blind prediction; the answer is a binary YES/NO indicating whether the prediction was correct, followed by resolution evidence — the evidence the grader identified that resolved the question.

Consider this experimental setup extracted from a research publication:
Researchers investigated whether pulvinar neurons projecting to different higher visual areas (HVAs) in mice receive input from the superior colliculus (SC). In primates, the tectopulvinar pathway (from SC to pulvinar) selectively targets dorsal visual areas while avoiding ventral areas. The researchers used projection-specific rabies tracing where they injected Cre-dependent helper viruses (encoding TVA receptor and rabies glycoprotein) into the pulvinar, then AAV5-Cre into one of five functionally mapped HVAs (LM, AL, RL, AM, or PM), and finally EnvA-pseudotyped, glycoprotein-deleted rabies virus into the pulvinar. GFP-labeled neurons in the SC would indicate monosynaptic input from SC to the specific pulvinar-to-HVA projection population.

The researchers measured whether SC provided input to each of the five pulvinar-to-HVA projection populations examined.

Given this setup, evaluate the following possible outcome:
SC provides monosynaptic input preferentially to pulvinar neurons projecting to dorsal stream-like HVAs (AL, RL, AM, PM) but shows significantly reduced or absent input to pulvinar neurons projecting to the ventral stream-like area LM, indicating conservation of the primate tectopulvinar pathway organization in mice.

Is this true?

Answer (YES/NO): NO